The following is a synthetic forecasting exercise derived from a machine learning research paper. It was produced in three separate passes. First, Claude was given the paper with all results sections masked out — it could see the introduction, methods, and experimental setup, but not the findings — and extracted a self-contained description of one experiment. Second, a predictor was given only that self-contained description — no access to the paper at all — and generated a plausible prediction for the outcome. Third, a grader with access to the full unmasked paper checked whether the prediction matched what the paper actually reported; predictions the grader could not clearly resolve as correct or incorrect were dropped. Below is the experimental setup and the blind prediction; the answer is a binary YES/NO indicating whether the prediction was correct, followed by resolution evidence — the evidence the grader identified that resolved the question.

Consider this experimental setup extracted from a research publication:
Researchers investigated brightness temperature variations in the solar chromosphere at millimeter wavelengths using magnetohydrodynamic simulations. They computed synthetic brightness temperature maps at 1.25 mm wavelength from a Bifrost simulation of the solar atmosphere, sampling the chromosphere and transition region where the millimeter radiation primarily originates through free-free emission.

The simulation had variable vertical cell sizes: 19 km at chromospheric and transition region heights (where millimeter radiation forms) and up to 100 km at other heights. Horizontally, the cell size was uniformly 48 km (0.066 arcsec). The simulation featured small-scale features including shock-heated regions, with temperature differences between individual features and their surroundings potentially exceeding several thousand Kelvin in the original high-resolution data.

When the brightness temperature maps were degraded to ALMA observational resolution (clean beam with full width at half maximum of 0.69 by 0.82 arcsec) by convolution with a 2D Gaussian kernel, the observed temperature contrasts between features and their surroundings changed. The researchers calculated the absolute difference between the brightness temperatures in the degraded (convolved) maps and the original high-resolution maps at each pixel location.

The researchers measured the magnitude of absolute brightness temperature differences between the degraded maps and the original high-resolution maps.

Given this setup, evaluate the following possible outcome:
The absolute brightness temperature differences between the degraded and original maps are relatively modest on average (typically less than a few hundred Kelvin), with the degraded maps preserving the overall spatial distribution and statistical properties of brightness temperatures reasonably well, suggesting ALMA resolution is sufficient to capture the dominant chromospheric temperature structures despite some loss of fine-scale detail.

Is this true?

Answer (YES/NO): NO